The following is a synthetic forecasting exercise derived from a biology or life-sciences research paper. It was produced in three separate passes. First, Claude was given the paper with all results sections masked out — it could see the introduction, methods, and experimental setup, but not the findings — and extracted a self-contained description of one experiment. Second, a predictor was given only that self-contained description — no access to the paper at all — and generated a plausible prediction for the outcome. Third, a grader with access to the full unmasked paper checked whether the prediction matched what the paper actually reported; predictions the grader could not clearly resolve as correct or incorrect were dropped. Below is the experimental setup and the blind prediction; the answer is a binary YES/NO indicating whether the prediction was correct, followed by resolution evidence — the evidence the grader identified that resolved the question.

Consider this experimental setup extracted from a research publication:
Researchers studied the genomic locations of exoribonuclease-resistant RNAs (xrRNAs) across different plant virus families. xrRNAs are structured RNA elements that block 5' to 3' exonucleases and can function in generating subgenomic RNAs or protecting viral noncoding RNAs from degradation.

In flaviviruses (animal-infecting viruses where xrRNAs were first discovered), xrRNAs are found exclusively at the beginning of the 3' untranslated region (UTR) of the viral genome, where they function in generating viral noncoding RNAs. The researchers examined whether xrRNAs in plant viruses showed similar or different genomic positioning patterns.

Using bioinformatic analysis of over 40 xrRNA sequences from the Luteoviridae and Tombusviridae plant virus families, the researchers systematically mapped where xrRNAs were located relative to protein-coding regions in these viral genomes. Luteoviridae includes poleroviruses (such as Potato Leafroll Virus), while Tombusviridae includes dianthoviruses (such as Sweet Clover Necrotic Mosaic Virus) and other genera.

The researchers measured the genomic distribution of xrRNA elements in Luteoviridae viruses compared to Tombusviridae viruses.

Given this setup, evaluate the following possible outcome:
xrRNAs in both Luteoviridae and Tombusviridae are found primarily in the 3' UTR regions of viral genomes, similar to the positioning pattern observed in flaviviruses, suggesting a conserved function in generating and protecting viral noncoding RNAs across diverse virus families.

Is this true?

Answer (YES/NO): NO